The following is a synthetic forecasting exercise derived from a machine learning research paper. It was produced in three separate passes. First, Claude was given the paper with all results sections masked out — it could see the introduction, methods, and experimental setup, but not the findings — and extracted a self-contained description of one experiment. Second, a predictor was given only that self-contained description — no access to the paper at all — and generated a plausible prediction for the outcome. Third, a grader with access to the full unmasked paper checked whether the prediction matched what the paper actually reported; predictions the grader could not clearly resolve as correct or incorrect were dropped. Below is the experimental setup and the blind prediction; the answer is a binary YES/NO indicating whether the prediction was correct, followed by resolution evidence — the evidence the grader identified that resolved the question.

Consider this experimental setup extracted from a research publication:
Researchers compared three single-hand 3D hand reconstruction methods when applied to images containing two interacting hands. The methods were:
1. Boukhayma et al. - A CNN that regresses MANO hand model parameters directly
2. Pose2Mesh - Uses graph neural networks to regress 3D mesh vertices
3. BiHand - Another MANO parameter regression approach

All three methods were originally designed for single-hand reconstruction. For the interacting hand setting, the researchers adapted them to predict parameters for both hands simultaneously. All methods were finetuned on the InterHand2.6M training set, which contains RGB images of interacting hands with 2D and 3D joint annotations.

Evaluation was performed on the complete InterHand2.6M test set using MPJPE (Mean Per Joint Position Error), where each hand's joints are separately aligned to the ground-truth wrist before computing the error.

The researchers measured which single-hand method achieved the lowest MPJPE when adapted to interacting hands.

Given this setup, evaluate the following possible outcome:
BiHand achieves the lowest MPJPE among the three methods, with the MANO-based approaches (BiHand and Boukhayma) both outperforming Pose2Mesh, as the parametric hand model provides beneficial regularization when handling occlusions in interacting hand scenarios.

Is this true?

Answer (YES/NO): NO